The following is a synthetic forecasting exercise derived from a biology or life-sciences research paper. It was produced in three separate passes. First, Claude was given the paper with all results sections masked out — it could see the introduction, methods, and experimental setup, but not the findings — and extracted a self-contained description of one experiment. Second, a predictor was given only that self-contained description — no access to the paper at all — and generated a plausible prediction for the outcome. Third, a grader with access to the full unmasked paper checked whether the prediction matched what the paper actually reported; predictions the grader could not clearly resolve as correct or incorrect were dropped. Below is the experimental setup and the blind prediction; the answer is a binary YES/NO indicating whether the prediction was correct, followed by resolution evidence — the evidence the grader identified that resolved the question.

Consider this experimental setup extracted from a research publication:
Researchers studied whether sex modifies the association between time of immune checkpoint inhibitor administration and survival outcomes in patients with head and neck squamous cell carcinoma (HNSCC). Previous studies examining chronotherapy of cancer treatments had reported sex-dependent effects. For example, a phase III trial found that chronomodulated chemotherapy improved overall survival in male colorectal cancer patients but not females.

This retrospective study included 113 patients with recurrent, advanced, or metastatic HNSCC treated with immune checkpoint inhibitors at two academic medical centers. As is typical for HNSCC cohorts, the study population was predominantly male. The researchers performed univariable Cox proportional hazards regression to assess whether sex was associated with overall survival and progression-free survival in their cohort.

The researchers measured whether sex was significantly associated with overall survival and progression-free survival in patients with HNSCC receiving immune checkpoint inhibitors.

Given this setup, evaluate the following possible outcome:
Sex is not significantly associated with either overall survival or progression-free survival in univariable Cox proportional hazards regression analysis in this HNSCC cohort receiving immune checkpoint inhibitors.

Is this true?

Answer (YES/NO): YES